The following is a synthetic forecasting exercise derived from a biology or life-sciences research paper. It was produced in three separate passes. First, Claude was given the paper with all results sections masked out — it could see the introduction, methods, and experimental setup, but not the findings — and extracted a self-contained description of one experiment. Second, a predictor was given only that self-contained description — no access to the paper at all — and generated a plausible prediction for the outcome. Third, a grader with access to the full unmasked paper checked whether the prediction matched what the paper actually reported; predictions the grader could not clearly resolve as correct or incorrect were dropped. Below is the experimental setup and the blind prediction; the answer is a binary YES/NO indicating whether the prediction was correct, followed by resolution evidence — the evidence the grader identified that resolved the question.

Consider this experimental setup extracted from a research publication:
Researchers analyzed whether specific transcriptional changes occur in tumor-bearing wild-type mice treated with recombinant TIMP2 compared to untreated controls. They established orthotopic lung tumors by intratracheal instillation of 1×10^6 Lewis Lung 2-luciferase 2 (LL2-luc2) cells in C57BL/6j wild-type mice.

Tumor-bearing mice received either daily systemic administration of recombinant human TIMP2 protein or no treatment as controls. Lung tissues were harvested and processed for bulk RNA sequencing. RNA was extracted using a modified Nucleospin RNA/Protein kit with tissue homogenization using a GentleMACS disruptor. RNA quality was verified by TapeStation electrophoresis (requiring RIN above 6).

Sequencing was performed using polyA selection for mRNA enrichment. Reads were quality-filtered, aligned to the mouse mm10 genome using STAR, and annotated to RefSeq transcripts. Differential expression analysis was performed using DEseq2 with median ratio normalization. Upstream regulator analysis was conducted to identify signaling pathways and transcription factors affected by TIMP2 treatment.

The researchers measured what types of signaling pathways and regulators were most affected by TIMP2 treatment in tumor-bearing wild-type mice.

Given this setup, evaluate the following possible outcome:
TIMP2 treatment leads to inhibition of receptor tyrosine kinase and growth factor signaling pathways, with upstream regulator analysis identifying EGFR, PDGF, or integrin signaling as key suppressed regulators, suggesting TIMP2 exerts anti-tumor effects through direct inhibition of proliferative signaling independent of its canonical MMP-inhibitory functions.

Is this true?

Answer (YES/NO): NO